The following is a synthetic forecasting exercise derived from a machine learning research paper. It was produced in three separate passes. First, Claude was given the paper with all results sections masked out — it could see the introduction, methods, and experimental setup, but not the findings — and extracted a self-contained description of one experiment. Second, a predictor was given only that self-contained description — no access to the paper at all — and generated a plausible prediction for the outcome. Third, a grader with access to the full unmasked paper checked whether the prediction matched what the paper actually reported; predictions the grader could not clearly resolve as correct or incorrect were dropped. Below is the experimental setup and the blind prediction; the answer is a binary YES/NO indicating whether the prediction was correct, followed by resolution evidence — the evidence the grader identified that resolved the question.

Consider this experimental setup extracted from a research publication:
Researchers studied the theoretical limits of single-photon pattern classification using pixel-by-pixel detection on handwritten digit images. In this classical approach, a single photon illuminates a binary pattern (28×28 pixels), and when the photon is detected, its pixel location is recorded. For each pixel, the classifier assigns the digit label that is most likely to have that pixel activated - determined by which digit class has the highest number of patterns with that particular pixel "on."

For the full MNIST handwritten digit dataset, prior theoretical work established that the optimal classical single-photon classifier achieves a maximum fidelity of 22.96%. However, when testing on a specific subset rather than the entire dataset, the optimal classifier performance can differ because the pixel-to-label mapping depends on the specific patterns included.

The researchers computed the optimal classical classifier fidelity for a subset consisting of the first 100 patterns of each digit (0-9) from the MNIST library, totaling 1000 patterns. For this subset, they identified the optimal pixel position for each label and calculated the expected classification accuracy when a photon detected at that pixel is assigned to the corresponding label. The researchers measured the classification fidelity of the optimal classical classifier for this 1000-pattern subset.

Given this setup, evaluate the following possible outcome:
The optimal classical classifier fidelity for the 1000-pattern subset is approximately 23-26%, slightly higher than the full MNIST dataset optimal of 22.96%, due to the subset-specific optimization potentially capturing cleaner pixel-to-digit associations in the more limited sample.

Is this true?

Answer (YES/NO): YES